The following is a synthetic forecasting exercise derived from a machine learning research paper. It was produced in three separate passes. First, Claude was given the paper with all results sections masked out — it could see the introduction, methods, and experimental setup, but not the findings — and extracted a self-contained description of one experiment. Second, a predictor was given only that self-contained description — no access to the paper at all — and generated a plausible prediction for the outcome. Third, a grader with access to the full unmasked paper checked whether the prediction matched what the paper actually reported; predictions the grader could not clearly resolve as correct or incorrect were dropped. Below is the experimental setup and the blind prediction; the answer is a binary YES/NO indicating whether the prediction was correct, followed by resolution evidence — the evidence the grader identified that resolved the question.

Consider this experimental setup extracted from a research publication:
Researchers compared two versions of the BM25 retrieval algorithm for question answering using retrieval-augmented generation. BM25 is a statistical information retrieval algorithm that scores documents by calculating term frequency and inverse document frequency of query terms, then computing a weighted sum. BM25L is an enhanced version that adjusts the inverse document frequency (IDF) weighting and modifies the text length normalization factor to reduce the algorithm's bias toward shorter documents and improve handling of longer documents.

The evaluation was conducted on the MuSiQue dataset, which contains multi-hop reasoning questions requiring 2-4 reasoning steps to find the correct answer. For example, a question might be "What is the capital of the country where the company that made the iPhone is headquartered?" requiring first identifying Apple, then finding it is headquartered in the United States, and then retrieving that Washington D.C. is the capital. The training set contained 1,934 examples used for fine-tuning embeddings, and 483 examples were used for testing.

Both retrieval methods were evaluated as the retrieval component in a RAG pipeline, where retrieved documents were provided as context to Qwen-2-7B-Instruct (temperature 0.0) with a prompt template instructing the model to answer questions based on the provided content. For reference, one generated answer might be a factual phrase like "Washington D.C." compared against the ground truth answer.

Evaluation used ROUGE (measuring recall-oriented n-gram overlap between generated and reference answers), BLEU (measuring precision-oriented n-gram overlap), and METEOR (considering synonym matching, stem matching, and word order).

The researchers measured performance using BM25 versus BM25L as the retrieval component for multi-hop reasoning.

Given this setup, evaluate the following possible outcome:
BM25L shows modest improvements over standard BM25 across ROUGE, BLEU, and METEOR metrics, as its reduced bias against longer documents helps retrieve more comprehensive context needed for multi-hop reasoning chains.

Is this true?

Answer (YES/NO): NO